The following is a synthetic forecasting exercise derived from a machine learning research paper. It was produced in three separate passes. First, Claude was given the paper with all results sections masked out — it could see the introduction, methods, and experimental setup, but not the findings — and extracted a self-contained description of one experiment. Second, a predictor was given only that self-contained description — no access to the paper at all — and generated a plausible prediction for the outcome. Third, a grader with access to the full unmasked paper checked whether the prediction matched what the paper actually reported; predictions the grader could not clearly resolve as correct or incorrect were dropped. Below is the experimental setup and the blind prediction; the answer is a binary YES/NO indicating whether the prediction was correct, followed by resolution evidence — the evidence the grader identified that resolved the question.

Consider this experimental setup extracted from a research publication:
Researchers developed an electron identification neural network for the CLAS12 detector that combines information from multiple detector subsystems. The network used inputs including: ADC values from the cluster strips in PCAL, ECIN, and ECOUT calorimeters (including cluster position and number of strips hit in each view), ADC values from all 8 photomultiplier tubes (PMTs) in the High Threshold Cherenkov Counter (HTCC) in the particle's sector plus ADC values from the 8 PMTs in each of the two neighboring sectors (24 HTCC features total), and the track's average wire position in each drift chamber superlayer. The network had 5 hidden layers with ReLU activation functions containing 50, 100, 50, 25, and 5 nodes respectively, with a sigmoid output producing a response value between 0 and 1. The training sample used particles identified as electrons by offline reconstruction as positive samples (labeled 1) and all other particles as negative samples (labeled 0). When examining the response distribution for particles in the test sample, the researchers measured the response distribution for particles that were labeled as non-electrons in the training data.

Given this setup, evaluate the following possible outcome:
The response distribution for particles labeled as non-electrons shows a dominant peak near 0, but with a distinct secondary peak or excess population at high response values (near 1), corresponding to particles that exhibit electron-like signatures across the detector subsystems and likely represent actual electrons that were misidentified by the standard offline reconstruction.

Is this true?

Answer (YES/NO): YES